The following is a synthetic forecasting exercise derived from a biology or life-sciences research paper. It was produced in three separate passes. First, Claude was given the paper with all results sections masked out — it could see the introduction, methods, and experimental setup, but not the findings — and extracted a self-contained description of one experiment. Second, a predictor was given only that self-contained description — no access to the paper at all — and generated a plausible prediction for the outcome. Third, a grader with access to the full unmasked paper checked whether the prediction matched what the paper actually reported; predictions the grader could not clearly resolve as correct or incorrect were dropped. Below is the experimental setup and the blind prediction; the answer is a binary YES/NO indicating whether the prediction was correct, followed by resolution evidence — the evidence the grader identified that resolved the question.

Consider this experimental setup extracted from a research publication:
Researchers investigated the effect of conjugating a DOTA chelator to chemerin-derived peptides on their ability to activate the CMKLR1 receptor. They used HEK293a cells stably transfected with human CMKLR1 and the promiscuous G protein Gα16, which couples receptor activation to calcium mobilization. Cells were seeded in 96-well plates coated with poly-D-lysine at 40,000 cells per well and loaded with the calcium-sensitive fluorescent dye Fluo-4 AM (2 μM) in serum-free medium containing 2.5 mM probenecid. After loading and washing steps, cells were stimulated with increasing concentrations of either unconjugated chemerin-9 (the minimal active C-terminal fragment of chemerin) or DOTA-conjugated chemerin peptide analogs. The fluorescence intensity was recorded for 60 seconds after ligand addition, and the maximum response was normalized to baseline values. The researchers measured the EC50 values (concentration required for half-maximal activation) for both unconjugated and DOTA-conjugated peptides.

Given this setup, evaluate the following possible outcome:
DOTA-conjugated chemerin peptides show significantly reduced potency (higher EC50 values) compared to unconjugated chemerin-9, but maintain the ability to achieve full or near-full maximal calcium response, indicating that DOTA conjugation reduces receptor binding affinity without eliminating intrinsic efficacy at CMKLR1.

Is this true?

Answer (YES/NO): NO